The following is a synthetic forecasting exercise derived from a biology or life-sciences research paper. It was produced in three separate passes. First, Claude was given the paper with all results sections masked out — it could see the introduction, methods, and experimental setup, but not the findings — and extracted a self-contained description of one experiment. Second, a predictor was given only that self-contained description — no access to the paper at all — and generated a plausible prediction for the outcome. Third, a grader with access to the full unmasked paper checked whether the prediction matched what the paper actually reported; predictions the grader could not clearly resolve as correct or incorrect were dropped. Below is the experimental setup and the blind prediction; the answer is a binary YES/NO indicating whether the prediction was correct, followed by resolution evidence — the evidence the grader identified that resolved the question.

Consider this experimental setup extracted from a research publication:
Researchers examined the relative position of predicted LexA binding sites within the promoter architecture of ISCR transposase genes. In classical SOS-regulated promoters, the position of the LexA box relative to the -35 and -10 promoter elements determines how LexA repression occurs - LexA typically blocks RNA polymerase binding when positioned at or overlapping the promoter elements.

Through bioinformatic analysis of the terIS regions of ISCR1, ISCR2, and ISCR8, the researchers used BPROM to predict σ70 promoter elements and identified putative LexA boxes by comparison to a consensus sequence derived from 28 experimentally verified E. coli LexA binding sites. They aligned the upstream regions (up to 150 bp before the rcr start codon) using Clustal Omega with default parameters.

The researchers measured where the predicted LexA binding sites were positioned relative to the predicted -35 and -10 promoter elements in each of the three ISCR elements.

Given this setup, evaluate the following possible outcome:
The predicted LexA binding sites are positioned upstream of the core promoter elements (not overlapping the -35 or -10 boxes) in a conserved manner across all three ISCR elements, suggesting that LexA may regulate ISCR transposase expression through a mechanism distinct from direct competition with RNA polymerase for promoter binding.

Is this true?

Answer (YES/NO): NO